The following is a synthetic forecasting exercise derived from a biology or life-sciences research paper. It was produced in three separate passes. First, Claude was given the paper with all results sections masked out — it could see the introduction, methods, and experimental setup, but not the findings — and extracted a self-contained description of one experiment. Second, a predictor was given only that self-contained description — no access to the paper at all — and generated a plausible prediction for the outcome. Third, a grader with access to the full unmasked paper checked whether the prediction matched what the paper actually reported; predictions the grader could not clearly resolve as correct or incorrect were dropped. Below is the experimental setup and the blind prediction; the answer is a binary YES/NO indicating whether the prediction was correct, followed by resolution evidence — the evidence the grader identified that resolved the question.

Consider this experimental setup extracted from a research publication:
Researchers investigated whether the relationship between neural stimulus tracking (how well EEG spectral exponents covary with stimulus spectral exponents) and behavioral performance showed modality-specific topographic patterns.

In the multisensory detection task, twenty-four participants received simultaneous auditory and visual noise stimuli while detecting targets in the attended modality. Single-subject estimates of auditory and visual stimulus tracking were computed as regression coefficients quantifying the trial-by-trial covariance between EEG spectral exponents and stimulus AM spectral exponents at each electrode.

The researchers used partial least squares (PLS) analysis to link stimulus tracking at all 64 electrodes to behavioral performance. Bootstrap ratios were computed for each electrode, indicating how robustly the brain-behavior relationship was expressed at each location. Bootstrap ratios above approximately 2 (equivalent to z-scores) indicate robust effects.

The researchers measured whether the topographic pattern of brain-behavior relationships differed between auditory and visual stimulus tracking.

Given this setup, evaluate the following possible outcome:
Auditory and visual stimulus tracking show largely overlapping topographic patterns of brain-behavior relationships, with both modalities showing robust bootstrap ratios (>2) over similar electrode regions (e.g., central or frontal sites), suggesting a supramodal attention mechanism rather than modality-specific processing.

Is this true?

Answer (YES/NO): YES